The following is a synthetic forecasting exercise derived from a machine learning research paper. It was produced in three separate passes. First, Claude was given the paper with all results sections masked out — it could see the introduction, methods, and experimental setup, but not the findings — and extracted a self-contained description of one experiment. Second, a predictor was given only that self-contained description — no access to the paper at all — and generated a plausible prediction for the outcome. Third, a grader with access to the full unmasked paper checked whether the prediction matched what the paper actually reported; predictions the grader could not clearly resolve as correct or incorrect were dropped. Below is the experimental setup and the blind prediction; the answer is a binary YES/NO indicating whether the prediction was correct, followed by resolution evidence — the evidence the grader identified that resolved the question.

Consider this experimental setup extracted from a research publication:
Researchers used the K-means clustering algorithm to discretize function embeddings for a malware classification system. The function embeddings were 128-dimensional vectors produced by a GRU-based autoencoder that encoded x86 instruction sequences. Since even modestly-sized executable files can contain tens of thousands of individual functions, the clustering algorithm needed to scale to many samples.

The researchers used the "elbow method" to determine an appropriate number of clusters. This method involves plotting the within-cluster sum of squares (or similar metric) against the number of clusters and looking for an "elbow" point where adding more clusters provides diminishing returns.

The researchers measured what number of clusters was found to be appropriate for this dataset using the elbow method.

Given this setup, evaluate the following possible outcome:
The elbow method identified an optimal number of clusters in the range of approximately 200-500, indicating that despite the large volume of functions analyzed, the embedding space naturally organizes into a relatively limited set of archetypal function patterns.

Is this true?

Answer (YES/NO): NO